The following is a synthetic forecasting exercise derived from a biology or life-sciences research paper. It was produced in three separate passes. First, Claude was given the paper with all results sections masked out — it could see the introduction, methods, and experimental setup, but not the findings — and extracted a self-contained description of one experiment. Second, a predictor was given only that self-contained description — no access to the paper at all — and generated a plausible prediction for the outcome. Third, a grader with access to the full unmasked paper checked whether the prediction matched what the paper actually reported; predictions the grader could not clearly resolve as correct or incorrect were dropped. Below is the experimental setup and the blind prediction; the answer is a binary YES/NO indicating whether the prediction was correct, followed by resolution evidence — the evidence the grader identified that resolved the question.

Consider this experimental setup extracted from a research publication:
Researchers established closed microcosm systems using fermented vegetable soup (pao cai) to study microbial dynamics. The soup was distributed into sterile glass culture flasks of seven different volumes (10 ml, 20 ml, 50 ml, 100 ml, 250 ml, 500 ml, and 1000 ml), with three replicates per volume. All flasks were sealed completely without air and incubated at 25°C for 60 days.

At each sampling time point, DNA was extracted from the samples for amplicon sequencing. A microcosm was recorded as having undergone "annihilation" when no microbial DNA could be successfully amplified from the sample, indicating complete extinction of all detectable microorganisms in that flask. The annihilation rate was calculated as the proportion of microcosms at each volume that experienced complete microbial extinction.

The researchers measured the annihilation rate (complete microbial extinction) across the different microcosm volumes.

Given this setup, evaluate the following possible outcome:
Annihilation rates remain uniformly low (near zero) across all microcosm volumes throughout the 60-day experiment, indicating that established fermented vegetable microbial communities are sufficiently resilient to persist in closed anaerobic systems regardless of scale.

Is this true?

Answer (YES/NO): NO